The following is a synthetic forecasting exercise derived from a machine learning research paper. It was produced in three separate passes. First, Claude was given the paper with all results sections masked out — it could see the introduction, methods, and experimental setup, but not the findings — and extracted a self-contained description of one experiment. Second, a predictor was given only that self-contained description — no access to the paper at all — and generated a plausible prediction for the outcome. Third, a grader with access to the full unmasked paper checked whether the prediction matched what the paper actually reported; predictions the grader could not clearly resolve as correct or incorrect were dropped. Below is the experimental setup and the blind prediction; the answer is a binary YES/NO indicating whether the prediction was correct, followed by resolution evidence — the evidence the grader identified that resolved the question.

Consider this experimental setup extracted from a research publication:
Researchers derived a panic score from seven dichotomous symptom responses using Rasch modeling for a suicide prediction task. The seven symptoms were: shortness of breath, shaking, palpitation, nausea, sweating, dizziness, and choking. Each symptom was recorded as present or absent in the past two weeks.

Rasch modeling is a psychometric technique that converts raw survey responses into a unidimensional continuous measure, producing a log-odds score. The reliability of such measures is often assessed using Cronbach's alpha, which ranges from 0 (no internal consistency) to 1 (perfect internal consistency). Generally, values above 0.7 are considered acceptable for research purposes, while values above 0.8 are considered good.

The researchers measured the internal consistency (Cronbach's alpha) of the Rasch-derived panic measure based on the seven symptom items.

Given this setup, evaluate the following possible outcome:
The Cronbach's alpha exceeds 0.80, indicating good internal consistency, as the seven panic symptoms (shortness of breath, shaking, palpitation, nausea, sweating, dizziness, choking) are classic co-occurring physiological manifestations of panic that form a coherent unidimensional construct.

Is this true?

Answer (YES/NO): NO